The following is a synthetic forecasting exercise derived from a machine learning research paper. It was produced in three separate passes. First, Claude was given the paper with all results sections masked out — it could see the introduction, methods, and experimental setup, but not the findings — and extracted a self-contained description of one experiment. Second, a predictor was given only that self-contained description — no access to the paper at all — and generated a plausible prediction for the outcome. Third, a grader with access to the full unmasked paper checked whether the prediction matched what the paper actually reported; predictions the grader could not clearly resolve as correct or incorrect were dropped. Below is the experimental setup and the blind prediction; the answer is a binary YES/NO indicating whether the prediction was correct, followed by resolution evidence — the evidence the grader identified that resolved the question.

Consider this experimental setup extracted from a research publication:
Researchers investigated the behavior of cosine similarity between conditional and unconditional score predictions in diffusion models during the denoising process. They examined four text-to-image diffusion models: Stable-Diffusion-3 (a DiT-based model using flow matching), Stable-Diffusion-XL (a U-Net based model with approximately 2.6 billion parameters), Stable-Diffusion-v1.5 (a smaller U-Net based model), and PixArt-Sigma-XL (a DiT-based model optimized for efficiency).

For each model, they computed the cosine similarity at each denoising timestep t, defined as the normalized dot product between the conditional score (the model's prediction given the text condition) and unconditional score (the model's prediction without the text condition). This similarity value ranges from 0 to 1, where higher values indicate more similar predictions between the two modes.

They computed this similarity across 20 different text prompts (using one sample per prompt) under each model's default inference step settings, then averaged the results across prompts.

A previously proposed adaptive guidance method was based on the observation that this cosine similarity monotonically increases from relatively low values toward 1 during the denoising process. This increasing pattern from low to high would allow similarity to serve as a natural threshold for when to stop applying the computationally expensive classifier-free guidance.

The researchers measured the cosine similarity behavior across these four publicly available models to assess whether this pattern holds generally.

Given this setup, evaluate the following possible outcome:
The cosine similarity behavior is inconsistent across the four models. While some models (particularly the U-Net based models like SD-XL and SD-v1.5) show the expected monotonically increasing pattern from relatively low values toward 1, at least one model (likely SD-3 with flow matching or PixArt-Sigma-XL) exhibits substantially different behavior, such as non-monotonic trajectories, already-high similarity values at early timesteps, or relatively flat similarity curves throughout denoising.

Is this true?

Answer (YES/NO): NO